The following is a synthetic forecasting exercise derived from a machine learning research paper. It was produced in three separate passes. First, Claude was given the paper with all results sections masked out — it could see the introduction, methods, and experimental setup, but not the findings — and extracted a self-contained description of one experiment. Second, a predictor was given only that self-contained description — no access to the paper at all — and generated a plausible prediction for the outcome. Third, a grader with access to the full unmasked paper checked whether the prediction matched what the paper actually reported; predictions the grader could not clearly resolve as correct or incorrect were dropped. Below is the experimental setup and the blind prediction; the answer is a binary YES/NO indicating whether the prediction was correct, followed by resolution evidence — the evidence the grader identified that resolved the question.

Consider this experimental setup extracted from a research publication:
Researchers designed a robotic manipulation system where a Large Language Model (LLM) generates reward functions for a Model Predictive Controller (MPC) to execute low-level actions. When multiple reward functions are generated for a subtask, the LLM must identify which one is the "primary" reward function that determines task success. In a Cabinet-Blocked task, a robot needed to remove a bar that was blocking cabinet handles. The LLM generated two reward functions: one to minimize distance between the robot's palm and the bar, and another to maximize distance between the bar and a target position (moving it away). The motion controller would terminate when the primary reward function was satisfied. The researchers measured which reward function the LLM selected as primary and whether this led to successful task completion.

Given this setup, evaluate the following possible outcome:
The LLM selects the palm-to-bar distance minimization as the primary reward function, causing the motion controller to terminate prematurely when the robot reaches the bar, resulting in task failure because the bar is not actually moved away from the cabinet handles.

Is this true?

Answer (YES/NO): YES